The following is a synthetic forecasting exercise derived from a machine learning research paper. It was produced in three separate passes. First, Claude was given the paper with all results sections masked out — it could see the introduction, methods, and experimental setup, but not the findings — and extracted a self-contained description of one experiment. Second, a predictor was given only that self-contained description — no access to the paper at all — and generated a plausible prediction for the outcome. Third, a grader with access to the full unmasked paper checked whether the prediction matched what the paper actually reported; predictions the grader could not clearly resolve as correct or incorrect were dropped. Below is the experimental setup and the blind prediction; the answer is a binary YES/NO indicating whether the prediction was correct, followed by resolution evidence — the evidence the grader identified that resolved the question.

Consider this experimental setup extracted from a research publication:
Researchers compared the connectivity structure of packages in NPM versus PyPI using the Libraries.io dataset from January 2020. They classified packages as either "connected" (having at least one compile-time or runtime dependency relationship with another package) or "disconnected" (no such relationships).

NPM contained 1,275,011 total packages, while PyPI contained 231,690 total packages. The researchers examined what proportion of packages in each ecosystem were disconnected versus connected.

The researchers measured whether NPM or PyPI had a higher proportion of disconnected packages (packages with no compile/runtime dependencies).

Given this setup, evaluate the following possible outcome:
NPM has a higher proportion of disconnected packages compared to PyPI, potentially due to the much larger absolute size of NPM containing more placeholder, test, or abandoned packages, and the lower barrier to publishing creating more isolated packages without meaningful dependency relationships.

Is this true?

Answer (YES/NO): YES